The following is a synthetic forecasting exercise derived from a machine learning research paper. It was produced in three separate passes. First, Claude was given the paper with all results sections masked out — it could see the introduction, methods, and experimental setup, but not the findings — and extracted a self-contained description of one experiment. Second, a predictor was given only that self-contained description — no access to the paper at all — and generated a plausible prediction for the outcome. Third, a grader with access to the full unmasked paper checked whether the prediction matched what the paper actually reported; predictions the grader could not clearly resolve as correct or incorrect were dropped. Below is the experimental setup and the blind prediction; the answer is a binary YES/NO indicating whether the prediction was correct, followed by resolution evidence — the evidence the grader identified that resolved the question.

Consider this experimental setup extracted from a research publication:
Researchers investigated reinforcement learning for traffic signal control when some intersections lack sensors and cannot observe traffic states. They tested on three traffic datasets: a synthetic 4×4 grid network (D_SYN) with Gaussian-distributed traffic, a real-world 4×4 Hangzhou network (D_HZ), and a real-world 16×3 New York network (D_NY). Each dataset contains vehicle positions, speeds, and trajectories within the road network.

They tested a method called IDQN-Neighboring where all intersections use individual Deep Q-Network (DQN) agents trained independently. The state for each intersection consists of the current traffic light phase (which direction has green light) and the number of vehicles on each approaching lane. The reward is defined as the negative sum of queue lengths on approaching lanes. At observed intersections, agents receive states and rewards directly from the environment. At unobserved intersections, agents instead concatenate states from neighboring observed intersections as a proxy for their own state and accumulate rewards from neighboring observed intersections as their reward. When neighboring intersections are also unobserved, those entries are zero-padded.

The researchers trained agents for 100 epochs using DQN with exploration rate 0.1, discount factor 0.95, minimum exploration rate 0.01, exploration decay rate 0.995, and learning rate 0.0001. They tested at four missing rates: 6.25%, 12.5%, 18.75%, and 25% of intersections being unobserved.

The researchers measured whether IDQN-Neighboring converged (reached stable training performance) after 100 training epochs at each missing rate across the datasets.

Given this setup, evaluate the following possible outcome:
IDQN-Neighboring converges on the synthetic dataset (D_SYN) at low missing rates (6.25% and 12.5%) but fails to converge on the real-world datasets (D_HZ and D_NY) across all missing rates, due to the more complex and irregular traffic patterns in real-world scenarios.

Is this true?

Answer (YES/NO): NO